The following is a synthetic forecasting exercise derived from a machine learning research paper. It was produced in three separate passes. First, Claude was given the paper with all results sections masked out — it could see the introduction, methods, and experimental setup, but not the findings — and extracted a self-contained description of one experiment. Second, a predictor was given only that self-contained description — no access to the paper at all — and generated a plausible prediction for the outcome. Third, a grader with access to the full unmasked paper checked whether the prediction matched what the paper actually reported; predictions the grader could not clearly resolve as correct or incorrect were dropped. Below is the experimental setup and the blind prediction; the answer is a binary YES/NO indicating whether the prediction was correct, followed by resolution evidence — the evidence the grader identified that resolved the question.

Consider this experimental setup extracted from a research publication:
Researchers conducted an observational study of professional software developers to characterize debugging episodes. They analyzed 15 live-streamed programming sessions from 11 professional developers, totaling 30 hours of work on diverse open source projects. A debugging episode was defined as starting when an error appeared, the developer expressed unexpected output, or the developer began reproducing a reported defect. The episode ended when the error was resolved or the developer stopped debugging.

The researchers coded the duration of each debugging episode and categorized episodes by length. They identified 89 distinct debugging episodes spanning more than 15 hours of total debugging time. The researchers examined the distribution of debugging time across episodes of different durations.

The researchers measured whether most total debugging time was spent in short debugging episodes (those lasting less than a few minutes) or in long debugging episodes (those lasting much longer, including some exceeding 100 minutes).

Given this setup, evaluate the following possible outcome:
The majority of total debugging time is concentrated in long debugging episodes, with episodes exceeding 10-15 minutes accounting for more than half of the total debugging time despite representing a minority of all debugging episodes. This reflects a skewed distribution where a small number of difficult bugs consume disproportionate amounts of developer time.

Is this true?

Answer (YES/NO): YES